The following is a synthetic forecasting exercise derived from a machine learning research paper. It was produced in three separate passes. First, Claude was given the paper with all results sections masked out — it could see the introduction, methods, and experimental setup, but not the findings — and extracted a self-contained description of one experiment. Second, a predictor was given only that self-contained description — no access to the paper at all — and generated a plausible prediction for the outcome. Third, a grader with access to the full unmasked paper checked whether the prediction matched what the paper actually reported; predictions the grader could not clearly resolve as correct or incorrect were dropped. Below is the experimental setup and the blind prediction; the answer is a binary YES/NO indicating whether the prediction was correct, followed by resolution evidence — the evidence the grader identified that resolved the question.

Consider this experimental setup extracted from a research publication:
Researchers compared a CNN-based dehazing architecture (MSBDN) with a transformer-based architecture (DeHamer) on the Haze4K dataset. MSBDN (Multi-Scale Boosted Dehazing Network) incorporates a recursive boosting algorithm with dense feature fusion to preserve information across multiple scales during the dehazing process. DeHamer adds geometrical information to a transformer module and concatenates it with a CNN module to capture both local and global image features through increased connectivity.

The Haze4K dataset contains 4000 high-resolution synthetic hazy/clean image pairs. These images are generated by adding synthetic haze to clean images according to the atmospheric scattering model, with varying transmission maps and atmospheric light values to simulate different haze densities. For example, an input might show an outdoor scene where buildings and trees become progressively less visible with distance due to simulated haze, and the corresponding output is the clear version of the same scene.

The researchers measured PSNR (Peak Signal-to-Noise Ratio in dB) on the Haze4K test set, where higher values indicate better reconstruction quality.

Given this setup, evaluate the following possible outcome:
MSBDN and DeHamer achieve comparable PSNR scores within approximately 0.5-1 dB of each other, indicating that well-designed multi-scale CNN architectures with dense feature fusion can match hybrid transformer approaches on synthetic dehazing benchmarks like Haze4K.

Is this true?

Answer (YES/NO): NO